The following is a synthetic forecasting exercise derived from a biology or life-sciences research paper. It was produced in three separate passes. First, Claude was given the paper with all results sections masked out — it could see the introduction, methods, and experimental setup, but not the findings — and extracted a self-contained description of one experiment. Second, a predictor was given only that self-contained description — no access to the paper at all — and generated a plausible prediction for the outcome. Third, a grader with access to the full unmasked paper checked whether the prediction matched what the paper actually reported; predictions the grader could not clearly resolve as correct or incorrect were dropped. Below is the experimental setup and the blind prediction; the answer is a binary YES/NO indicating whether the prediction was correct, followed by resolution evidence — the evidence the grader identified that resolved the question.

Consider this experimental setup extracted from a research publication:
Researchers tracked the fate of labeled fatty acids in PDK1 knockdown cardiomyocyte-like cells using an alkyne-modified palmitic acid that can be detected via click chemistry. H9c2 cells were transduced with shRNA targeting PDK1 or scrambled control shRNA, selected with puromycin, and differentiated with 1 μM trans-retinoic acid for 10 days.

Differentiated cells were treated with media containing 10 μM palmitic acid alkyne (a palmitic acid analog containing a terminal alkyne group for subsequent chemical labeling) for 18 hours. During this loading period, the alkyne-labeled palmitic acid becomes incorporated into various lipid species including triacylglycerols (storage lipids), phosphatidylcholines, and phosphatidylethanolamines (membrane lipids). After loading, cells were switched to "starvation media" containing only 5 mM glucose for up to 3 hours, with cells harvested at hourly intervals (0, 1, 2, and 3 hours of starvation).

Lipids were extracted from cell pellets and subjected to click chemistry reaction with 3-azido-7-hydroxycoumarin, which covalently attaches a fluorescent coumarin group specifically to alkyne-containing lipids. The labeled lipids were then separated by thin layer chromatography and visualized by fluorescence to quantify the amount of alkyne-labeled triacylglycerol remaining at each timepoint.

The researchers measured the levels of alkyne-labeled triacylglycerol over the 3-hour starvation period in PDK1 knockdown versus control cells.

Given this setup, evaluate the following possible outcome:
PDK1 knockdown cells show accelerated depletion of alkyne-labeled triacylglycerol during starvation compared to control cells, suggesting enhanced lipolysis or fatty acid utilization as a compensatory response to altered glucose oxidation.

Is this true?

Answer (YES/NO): NO